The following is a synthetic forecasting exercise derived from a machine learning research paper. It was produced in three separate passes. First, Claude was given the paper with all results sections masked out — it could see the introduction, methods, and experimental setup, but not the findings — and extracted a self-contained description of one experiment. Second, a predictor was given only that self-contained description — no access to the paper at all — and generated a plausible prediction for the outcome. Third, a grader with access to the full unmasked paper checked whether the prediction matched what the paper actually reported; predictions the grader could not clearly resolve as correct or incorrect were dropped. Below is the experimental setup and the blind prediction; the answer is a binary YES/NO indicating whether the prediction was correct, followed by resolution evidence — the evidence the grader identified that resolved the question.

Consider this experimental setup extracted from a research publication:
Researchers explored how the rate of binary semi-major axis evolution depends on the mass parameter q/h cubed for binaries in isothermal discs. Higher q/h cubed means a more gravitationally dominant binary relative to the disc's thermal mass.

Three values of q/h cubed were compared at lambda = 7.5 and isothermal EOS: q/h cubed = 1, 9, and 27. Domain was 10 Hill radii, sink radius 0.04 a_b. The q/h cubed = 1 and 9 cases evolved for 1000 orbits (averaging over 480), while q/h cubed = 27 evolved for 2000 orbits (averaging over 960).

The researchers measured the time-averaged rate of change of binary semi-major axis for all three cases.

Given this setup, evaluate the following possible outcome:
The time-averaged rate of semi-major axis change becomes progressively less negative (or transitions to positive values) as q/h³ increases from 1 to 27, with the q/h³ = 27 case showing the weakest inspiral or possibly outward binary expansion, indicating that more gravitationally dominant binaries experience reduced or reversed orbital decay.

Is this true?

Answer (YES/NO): NO